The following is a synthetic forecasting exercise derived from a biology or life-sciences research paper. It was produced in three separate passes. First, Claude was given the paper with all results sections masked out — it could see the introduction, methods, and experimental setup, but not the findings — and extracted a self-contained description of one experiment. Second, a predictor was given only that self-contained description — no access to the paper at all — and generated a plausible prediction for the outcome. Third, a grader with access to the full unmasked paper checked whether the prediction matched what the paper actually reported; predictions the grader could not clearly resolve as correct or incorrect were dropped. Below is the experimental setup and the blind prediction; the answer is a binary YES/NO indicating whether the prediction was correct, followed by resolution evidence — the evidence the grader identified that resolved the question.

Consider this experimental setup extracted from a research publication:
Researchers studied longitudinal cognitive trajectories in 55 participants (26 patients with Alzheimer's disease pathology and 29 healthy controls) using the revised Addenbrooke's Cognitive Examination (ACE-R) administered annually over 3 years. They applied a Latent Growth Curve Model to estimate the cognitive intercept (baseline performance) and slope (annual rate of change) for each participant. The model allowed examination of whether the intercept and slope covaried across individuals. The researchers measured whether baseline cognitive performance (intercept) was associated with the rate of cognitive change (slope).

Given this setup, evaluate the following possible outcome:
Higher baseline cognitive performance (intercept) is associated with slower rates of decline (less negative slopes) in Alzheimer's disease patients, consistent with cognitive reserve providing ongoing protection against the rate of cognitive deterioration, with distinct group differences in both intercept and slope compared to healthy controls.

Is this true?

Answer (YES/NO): NO